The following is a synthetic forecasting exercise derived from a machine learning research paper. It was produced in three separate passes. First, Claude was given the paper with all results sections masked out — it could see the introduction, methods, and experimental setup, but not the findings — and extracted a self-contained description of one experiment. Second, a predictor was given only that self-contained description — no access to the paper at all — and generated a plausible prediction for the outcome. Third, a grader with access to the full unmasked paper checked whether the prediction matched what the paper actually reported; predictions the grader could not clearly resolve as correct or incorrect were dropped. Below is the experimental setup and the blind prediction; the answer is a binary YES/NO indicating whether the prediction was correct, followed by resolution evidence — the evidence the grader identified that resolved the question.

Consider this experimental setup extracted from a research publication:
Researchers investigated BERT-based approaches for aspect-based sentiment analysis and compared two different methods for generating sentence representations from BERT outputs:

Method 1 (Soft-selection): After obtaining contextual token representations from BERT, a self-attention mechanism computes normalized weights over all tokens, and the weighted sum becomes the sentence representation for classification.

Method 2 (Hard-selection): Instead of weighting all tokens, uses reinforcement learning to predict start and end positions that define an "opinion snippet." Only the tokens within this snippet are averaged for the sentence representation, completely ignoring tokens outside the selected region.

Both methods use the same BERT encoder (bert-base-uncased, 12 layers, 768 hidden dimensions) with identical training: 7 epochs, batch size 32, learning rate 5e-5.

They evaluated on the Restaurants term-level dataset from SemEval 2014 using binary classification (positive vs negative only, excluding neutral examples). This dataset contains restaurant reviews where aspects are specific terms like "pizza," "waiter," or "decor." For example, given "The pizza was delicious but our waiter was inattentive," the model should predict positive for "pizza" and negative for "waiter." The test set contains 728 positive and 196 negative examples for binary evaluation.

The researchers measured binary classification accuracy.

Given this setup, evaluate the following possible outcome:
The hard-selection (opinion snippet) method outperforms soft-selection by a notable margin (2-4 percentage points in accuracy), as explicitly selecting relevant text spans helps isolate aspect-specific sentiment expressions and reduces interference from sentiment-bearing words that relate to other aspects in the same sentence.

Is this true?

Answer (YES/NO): NO